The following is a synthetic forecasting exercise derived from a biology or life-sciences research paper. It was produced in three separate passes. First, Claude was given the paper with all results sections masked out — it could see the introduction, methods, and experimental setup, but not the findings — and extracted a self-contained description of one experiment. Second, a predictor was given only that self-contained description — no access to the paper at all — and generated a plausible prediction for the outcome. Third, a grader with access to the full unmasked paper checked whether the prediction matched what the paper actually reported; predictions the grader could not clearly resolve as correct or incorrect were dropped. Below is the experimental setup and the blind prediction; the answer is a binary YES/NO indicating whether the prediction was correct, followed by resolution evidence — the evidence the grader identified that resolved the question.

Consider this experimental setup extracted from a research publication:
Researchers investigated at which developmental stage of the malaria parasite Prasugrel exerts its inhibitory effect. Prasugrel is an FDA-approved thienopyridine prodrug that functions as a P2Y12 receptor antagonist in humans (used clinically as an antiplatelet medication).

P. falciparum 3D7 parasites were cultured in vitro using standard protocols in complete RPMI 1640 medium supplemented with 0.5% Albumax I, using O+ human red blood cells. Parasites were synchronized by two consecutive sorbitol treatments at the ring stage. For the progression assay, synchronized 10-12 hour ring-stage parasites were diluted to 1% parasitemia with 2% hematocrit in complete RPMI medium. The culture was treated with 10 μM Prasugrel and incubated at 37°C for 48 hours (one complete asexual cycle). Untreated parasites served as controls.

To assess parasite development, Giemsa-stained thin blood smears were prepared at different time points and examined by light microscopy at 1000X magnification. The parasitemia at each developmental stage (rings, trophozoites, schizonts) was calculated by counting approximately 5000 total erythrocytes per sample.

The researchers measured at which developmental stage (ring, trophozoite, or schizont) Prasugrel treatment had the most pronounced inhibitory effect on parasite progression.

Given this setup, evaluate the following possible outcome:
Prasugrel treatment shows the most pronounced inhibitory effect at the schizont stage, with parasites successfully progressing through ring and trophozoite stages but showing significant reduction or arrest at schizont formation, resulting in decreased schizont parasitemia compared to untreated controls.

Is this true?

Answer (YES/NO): NO